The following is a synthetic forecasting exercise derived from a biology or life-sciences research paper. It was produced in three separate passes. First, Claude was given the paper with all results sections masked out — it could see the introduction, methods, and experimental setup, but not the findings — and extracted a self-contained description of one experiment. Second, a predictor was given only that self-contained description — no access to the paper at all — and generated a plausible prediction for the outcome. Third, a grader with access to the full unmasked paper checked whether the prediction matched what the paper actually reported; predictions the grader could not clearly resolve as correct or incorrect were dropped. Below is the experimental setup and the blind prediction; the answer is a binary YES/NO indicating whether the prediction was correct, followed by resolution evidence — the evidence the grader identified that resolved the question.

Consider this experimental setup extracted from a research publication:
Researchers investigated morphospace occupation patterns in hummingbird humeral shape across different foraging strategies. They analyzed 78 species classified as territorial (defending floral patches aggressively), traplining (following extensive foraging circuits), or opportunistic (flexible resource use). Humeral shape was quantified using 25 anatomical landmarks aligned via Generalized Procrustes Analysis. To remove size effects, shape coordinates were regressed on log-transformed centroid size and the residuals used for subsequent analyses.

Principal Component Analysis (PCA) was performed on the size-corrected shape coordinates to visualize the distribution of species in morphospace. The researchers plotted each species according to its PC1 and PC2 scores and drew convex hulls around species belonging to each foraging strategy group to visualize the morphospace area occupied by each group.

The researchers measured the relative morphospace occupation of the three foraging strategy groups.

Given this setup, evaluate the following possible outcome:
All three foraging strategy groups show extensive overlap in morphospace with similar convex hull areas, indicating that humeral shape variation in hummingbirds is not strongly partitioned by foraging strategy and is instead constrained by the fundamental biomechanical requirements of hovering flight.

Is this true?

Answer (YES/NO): NO